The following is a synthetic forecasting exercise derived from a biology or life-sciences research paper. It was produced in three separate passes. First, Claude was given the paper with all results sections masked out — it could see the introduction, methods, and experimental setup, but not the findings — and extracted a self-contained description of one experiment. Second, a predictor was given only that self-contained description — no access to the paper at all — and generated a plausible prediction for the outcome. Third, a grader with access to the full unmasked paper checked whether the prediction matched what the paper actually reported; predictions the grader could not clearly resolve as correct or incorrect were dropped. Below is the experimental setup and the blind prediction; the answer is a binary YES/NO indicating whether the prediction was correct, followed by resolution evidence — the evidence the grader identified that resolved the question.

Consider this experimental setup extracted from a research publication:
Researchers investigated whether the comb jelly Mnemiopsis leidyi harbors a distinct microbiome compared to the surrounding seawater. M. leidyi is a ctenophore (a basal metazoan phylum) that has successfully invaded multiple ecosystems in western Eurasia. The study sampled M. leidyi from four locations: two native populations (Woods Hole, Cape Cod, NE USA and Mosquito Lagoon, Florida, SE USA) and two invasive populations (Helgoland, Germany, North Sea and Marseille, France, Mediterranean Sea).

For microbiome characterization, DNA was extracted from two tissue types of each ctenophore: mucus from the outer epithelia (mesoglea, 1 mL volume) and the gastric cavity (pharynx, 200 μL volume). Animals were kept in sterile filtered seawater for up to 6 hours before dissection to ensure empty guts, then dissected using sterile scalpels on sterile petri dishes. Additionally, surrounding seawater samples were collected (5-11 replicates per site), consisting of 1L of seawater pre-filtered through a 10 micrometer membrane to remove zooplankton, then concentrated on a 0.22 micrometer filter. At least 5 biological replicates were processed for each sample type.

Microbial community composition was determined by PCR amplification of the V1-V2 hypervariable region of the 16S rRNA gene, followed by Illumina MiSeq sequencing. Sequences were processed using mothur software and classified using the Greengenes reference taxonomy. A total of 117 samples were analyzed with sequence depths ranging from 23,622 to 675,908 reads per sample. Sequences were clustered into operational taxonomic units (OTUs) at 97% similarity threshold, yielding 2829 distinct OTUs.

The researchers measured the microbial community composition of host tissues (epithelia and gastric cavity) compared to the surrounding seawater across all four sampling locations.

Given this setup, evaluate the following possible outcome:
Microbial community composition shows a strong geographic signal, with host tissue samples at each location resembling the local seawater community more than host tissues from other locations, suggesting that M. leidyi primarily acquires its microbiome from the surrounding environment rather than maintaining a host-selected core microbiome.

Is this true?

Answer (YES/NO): NO